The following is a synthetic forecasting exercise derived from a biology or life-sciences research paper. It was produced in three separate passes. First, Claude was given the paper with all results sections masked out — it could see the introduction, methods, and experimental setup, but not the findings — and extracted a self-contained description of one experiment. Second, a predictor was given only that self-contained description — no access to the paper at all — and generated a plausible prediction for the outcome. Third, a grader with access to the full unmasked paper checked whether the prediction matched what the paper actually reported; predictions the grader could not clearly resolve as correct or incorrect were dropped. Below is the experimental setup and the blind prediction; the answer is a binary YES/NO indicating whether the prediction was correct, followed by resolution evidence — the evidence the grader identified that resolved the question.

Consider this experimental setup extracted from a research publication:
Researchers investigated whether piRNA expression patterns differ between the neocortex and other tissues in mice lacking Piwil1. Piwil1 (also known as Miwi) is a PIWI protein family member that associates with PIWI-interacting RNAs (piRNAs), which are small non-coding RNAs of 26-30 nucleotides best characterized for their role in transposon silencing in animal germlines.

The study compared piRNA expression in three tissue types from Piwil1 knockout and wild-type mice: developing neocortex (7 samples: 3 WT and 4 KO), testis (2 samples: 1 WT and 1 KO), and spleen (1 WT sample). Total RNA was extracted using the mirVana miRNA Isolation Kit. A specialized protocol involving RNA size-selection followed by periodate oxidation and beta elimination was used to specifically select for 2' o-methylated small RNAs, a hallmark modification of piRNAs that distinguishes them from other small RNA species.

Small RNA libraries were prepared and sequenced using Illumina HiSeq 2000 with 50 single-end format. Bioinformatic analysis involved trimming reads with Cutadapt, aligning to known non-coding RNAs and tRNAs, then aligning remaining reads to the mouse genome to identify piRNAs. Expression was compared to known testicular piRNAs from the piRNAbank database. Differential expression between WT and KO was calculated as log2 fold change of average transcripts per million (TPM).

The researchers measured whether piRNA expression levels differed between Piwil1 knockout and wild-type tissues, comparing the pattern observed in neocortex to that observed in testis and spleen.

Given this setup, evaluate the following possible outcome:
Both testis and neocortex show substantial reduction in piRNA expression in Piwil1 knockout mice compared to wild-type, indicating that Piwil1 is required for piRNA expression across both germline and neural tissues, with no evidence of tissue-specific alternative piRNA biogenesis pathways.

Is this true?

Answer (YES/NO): NO